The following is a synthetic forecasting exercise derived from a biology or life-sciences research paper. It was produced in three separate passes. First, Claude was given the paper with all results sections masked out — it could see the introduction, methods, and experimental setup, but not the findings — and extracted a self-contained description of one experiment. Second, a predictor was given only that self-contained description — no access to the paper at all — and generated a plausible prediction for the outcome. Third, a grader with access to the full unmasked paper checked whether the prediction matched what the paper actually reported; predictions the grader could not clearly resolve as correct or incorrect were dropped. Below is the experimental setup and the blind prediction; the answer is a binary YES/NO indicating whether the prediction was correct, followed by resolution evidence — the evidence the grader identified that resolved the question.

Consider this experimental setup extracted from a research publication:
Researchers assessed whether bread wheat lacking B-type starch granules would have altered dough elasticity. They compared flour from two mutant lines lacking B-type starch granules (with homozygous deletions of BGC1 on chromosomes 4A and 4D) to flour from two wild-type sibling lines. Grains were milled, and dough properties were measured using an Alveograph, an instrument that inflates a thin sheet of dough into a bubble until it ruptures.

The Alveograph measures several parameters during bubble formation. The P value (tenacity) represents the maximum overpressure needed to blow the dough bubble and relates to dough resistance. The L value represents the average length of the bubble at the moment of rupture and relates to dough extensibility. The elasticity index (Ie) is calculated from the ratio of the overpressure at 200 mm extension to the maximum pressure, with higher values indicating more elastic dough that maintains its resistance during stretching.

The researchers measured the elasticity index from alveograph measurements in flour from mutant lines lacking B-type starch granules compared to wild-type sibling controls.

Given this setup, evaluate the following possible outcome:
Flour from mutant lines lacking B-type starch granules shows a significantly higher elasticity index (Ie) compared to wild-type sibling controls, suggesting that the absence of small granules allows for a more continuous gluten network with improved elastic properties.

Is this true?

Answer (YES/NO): YES